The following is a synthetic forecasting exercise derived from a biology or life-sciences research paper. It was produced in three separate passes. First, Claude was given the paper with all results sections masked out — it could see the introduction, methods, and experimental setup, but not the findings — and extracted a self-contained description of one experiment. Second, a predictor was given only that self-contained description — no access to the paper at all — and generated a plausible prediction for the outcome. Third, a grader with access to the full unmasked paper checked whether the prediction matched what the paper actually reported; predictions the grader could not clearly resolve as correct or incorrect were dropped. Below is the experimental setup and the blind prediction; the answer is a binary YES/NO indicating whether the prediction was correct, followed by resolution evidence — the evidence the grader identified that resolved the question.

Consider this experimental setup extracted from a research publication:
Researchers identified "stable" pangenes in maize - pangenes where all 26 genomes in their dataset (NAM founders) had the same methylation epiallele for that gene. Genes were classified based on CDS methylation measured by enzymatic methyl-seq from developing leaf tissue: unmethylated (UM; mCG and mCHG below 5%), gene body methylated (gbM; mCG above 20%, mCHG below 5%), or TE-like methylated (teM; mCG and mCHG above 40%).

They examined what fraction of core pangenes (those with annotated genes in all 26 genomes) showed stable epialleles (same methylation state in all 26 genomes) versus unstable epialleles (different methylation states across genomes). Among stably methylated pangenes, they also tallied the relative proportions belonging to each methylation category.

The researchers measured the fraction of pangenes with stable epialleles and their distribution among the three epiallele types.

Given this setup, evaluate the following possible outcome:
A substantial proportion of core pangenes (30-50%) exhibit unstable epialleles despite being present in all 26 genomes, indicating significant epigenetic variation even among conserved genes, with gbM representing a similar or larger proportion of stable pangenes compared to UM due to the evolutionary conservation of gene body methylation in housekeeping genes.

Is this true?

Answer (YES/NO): NO